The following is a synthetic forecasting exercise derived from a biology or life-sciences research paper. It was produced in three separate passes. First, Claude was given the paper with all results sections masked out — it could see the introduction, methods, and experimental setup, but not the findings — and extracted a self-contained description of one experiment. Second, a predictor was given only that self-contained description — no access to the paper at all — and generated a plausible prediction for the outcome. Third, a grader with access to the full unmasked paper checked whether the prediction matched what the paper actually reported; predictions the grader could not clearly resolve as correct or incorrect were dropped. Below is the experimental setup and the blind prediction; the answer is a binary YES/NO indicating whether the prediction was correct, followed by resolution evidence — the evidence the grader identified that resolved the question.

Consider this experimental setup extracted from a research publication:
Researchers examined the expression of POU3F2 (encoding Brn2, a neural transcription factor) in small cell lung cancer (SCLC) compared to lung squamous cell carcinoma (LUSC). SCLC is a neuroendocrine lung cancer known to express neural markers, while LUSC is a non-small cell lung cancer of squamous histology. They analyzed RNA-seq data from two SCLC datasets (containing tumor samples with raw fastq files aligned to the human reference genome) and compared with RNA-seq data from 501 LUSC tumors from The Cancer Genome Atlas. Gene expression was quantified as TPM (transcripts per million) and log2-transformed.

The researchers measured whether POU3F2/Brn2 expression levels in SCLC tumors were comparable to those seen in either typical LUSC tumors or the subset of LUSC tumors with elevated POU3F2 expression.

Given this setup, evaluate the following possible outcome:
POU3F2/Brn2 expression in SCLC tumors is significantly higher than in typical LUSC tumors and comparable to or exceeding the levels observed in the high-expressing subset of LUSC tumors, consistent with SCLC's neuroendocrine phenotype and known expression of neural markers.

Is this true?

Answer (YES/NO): YES